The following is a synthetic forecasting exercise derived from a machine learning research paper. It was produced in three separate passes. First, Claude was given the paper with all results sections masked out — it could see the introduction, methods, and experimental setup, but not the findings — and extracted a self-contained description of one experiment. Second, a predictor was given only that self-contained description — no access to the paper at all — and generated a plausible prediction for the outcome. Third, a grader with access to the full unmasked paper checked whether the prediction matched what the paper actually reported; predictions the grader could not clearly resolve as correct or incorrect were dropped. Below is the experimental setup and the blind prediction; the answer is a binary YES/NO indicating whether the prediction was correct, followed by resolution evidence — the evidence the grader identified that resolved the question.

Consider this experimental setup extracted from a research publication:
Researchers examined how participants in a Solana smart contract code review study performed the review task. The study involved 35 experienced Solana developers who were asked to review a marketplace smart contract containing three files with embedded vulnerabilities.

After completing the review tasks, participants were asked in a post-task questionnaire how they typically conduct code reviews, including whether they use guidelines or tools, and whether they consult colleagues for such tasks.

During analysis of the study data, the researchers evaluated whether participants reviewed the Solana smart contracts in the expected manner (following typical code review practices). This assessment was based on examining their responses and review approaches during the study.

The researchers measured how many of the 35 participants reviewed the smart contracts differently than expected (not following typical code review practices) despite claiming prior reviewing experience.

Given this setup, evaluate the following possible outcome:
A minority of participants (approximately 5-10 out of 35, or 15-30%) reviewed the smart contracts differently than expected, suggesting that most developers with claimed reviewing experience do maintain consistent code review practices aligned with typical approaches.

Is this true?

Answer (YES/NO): YES